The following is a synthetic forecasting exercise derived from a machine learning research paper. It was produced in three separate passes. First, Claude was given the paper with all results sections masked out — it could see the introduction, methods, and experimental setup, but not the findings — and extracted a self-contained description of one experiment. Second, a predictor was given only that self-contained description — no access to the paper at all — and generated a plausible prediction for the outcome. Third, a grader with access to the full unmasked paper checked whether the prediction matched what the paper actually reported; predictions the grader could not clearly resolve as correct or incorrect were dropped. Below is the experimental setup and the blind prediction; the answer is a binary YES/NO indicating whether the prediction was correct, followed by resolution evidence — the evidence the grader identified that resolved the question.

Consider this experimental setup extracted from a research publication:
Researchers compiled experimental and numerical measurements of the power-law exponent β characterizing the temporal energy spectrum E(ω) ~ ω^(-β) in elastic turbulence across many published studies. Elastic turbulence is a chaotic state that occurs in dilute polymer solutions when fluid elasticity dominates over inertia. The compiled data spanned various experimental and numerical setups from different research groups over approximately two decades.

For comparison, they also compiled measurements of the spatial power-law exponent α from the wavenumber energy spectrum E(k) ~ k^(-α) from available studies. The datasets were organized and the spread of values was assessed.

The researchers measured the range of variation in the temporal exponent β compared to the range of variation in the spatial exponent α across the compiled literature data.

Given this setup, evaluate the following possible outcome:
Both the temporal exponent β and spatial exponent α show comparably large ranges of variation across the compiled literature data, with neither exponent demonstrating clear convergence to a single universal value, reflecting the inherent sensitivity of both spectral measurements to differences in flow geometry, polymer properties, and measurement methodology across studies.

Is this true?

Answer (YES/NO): NO